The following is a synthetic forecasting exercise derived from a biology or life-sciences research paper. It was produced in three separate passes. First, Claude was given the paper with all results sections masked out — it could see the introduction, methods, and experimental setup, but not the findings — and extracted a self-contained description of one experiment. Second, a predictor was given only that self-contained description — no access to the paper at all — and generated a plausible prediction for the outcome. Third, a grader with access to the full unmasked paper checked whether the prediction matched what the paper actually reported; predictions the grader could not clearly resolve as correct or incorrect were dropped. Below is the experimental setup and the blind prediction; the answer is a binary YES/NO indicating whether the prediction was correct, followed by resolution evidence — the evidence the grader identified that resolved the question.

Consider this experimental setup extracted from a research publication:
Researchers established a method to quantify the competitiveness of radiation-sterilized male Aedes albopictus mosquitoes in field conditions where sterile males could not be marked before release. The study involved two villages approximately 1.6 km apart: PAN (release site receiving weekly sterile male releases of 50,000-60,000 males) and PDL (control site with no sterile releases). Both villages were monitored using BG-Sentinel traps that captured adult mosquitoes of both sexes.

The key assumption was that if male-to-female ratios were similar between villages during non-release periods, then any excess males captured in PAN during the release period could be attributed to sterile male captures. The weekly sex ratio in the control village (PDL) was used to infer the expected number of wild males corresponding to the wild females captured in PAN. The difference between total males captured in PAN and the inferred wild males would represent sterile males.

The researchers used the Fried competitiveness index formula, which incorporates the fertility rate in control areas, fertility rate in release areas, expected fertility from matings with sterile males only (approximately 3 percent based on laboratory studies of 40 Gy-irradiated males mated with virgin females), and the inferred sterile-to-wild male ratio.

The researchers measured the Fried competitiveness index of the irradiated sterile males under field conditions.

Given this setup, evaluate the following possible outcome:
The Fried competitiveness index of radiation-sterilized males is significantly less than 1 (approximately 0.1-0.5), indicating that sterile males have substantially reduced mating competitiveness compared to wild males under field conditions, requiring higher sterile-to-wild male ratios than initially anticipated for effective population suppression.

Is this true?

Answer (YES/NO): YES